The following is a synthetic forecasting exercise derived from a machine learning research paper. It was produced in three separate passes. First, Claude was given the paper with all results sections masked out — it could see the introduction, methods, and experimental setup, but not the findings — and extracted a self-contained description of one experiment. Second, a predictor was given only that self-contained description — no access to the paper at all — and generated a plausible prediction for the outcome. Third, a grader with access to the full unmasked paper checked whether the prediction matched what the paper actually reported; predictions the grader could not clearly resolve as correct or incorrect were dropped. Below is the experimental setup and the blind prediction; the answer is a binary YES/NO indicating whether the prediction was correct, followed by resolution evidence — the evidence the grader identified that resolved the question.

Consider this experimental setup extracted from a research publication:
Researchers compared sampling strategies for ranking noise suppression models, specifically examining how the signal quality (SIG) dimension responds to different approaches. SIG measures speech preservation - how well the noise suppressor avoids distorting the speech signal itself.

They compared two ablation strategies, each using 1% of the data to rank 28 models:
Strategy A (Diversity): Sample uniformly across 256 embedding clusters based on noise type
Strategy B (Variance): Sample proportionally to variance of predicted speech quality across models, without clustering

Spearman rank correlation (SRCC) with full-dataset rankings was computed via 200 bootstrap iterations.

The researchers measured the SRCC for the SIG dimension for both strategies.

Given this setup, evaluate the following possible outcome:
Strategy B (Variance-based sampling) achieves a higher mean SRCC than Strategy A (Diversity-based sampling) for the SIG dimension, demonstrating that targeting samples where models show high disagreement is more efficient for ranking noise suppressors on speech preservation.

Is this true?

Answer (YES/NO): YES